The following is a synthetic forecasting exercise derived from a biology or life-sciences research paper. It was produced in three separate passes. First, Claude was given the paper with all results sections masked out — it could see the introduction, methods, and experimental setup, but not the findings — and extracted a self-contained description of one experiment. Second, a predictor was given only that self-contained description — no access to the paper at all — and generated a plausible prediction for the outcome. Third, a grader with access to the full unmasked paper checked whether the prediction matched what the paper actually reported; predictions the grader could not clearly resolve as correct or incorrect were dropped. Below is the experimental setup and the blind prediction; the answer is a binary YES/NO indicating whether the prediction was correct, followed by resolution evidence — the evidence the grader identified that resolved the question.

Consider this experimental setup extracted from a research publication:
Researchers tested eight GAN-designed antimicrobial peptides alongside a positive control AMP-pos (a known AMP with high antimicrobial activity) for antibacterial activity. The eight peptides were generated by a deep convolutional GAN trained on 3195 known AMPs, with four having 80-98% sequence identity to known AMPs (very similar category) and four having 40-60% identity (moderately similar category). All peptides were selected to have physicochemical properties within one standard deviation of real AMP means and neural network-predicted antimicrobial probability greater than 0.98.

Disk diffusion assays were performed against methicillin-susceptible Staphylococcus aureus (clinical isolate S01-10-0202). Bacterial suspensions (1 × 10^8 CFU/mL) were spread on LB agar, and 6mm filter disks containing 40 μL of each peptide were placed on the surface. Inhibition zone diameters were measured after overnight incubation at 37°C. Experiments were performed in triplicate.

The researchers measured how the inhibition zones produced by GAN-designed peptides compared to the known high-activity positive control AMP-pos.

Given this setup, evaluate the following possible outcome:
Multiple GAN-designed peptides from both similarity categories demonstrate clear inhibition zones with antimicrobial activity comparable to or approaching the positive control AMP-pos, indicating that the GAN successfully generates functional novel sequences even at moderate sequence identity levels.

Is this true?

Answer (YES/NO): YES